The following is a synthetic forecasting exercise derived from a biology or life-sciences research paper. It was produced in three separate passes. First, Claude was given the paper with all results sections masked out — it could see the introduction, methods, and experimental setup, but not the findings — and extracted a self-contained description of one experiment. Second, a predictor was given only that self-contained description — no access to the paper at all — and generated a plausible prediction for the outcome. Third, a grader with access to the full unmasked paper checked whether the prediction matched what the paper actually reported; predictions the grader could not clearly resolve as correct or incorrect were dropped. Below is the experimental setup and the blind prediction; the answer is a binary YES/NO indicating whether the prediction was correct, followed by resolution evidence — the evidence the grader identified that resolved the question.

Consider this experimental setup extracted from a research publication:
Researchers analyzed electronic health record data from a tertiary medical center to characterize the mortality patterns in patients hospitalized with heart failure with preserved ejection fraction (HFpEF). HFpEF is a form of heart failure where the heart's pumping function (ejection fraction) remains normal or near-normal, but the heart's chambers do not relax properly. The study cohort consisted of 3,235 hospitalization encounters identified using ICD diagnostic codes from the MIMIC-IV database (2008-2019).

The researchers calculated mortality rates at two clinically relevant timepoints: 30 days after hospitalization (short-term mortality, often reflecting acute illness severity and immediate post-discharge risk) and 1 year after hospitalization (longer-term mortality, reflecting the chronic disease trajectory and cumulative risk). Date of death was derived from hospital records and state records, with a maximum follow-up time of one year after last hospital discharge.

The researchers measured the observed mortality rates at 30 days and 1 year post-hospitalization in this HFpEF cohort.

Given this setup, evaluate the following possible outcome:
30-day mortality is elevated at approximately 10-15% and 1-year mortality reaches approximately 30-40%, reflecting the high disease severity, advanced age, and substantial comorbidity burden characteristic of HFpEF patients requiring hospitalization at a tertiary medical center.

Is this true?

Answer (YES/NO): NO